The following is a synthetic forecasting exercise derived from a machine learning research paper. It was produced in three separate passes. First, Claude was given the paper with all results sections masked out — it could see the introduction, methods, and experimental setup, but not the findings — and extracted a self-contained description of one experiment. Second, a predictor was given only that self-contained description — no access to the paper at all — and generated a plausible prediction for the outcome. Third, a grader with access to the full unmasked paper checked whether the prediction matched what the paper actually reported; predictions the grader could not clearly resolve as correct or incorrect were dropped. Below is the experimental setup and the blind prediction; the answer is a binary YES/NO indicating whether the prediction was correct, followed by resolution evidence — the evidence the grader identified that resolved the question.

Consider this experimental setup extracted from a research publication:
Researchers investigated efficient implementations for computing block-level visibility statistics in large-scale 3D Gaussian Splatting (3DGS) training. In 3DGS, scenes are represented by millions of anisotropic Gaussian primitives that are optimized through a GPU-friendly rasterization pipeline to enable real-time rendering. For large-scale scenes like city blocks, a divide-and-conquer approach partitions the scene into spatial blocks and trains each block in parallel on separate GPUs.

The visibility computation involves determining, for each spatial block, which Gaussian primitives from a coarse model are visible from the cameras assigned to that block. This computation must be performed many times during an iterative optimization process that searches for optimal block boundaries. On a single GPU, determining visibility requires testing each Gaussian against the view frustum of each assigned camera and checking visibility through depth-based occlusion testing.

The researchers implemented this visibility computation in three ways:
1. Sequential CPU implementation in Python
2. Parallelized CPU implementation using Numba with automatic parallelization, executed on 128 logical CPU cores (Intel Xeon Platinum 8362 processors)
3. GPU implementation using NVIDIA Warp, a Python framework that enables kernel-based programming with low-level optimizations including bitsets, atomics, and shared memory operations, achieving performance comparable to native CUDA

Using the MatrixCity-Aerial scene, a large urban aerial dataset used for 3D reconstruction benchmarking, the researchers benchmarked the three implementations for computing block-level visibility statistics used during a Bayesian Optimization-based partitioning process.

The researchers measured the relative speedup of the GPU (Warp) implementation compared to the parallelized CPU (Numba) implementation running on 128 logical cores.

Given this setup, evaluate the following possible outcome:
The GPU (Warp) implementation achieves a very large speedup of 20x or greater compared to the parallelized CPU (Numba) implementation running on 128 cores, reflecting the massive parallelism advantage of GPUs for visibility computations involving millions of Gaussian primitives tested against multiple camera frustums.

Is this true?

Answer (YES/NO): NO